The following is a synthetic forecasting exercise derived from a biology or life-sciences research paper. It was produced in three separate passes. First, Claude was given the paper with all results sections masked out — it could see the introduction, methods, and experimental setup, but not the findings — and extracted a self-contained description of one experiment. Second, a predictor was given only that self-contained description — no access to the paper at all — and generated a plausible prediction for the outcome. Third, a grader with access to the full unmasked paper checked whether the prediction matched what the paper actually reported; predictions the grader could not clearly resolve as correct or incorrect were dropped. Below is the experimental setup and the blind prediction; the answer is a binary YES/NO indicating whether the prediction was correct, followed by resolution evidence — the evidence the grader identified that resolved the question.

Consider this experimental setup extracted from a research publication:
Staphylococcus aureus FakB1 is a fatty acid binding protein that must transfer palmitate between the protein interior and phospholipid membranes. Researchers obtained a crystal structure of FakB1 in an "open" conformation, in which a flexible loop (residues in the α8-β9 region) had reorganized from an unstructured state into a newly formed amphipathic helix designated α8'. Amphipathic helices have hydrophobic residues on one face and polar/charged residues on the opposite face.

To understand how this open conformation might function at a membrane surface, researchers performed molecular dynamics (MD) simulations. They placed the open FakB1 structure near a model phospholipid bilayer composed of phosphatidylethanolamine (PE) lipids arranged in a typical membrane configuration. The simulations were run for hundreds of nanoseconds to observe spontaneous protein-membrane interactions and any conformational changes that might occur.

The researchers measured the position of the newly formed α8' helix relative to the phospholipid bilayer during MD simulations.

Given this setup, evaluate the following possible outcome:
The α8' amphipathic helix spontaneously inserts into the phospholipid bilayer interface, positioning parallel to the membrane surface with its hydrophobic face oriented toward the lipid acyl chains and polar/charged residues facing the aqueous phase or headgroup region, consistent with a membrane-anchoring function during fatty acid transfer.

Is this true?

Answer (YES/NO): YES